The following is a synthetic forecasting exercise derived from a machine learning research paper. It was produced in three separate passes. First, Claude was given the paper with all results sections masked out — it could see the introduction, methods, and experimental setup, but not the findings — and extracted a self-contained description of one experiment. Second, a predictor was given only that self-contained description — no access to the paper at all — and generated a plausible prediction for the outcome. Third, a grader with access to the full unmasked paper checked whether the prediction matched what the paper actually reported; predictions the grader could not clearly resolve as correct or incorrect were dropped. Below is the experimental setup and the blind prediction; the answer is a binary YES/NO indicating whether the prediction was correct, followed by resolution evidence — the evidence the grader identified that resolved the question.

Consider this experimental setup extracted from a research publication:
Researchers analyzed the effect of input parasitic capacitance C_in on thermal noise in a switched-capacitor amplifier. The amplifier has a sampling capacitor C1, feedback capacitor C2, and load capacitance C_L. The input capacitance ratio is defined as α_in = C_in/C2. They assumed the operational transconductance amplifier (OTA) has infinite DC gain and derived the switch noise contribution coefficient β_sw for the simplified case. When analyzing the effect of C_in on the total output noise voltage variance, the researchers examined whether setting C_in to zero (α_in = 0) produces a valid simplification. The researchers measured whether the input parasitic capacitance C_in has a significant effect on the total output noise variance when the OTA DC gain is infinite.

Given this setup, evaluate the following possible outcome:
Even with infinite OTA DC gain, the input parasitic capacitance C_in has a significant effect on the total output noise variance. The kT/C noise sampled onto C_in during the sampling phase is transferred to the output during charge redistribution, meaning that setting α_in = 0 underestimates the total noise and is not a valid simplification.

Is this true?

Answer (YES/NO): NO